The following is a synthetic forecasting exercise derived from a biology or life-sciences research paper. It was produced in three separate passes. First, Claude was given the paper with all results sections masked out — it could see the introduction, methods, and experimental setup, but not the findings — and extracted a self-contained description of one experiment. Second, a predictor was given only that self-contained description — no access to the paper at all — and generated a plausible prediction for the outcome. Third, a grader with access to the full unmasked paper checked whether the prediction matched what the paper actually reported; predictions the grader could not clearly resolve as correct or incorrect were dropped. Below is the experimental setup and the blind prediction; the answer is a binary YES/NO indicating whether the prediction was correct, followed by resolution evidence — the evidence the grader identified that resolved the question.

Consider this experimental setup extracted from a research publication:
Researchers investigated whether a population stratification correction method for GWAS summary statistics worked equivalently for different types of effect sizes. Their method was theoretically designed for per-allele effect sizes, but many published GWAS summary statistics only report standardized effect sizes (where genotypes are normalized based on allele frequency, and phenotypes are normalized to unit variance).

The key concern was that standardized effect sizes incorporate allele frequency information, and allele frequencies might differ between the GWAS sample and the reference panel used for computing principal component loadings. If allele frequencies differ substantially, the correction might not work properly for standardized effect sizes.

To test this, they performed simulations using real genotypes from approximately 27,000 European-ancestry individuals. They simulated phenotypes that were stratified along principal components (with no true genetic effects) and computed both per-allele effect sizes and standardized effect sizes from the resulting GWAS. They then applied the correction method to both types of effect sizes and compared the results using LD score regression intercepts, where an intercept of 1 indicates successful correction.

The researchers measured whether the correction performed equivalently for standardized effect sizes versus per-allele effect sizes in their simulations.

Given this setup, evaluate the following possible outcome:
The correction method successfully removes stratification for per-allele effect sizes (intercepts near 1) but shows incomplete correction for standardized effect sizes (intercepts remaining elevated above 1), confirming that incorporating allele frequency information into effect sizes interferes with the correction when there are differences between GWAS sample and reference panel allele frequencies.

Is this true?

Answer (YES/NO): NO